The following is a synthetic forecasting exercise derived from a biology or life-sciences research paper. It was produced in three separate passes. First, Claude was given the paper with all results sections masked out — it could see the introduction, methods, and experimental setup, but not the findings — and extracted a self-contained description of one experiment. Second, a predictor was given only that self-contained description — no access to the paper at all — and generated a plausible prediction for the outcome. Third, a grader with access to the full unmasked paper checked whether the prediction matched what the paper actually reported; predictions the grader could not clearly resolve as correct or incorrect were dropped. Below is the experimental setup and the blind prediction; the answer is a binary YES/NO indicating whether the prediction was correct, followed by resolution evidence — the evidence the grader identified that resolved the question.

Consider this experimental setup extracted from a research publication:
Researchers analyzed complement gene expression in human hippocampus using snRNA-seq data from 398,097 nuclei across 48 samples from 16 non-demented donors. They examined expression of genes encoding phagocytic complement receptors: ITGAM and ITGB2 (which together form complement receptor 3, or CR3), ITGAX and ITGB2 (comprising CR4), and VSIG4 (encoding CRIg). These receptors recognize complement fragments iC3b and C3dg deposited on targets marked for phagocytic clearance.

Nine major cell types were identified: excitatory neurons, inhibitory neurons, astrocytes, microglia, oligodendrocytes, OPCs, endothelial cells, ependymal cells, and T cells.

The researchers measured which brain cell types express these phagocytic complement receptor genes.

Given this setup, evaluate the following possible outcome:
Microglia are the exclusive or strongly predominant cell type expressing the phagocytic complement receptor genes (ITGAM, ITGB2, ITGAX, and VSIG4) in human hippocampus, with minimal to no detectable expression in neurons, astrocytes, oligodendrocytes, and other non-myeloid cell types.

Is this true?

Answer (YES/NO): YES